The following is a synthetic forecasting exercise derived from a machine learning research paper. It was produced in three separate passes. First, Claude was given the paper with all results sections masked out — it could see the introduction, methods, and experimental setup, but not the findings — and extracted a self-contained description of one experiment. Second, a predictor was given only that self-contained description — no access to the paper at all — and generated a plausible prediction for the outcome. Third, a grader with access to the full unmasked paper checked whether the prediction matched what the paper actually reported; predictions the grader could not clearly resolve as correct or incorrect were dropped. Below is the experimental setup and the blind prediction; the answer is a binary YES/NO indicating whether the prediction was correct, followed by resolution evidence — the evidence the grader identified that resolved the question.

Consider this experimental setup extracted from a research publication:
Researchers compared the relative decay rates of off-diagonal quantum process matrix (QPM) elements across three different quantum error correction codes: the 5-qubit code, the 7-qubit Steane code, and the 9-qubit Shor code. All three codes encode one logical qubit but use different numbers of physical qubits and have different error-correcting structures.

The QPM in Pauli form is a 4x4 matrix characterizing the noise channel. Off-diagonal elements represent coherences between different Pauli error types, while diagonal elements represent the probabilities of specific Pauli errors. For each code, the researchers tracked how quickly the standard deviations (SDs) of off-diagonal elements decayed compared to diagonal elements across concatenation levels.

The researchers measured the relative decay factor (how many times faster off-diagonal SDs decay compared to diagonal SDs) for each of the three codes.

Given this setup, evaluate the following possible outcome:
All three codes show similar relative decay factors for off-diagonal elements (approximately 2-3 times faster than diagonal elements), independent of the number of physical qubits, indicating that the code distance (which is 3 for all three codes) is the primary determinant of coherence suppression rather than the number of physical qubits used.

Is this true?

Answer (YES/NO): NO